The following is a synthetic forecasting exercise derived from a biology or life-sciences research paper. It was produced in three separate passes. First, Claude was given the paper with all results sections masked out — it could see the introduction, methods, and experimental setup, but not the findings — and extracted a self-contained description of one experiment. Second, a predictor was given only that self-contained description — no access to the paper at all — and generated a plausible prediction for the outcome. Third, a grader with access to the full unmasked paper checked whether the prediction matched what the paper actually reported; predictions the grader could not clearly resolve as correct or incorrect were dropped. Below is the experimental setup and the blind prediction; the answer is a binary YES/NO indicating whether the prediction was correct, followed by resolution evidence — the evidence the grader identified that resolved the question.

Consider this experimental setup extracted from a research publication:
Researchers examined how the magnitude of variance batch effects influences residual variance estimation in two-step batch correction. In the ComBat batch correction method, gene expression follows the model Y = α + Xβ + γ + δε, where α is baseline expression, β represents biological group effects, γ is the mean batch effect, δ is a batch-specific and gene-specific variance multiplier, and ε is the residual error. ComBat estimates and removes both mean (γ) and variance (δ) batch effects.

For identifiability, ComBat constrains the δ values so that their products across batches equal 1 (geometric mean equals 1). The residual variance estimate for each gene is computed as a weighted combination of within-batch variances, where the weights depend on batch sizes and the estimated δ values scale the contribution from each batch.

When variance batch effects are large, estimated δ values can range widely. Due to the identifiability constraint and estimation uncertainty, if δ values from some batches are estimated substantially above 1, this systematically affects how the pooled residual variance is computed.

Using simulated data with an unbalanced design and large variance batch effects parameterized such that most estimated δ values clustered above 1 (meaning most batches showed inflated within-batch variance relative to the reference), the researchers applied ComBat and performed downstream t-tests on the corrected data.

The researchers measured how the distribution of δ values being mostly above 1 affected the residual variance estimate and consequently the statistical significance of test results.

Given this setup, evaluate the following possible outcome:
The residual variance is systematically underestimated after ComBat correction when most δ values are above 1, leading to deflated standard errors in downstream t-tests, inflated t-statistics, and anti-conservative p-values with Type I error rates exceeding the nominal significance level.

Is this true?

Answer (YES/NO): NO